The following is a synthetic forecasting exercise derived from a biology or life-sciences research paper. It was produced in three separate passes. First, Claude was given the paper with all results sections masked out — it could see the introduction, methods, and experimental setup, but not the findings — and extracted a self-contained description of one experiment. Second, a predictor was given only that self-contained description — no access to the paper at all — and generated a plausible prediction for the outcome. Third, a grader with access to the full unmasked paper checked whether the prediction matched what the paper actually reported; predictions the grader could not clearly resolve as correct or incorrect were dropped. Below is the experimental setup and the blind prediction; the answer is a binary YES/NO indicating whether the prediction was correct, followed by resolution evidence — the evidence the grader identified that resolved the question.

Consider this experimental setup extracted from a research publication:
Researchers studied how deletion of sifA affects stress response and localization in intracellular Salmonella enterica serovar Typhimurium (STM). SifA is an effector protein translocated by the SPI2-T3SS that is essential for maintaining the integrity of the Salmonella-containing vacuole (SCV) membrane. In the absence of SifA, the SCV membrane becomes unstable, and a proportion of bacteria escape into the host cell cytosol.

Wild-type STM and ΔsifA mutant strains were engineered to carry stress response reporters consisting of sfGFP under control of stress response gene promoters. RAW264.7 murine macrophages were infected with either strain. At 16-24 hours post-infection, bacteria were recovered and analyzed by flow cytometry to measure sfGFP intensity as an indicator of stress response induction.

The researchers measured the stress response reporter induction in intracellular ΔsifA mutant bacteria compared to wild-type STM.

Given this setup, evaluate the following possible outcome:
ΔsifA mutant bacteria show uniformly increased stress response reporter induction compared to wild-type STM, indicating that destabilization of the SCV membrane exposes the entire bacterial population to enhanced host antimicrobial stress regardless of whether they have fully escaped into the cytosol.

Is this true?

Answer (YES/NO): NO